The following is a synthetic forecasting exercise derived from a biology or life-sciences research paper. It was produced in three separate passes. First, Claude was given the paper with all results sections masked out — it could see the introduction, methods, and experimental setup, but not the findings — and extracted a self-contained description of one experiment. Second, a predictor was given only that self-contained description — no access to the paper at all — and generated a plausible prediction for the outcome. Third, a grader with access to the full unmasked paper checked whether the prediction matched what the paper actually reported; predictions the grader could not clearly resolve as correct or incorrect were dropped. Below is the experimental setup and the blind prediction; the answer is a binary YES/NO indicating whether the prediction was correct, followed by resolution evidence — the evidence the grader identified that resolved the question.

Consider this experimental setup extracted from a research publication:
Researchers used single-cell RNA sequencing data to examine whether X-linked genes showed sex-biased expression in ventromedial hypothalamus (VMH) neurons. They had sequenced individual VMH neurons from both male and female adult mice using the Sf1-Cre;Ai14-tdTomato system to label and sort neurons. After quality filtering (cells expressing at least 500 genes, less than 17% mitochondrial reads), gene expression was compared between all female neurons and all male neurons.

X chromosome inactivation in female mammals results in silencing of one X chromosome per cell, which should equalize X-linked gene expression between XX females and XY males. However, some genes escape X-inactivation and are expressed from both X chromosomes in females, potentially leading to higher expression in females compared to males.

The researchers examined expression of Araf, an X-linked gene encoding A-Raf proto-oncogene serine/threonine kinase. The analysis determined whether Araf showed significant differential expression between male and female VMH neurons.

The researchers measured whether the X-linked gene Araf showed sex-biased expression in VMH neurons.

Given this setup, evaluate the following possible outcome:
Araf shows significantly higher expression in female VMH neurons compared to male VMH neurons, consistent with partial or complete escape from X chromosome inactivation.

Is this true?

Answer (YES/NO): YES